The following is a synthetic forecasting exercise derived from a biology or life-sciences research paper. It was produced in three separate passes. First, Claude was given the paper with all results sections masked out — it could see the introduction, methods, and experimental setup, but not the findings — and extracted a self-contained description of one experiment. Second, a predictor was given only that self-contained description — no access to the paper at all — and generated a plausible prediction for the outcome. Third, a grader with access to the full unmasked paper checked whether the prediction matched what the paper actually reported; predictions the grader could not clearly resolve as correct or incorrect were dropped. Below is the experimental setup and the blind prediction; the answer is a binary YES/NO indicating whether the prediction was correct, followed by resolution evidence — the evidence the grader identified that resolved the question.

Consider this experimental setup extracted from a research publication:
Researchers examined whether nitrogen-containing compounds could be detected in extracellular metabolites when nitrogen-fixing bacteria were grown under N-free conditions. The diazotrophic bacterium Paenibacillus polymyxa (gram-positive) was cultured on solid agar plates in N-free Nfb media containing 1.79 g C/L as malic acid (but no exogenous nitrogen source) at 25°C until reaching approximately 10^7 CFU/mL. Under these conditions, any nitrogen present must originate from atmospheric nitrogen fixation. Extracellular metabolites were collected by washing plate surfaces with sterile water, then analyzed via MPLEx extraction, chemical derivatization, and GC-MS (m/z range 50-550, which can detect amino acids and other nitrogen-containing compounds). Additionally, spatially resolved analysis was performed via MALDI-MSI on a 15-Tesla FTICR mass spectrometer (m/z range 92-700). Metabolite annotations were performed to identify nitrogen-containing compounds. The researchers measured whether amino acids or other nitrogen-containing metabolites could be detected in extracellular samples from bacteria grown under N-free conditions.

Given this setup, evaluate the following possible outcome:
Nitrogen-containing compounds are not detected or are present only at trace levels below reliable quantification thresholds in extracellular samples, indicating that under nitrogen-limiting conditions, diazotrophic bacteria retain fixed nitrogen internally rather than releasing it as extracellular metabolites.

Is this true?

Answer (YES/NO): NO